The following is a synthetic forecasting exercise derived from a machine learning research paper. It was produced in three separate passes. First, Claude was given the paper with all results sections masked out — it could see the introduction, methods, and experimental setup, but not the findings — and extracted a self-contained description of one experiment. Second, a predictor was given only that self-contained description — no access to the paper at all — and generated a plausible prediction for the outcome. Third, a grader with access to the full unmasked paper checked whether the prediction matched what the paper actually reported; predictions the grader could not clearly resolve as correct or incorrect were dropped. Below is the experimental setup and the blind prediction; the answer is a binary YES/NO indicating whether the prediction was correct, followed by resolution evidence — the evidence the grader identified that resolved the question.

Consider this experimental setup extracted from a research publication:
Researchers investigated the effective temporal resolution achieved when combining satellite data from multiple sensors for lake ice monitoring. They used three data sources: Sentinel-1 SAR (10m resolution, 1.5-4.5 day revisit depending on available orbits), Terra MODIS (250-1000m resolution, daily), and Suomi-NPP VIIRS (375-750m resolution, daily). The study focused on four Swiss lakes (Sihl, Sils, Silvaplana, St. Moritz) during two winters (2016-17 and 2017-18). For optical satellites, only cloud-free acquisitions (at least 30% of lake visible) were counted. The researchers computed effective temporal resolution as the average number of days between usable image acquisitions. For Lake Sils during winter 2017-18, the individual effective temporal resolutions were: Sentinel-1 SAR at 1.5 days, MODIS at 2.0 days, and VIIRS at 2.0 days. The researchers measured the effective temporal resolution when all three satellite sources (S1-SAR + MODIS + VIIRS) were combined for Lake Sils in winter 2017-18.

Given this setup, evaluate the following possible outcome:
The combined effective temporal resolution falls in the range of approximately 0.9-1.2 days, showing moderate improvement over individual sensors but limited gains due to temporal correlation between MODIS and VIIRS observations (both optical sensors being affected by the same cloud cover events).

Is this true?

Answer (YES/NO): YES